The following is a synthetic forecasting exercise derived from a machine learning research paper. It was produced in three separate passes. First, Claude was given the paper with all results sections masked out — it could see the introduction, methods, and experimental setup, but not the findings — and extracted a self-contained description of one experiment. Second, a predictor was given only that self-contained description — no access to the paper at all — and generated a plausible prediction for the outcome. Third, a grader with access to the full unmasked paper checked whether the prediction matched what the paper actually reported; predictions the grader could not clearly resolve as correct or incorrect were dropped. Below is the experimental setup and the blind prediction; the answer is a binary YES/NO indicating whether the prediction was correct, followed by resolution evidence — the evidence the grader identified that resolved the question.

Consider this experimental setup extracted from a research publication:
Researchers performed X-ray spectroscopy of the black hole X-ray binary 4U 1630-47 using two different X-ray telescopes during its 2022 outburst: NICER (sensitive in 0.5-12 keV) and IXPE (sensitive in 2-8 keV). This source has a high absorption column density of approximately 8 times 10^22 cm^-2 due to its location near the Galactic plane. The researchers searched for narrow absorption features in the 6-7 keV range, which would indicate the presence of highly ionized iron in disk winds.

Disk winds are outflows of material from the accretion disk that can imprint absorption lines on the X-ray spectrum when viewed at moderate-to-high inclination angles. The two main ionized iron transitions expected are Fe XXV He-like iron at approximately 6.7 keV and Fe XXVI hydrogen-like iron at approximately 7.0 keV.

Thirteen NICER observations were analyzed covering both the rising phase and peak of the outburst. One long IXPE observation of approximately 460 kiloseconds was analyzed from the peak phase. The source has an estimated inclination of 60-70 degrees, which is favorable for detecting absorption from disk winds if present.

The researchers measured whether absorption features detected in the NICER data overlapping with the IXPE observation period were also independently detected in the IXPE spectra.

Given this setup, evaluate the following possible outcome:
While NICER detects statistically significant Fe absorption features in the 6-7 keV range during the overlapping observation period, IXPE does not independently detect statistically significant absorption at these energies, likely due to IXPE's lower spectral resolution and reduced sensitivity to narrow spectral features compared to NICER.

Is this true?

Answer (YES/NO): NO